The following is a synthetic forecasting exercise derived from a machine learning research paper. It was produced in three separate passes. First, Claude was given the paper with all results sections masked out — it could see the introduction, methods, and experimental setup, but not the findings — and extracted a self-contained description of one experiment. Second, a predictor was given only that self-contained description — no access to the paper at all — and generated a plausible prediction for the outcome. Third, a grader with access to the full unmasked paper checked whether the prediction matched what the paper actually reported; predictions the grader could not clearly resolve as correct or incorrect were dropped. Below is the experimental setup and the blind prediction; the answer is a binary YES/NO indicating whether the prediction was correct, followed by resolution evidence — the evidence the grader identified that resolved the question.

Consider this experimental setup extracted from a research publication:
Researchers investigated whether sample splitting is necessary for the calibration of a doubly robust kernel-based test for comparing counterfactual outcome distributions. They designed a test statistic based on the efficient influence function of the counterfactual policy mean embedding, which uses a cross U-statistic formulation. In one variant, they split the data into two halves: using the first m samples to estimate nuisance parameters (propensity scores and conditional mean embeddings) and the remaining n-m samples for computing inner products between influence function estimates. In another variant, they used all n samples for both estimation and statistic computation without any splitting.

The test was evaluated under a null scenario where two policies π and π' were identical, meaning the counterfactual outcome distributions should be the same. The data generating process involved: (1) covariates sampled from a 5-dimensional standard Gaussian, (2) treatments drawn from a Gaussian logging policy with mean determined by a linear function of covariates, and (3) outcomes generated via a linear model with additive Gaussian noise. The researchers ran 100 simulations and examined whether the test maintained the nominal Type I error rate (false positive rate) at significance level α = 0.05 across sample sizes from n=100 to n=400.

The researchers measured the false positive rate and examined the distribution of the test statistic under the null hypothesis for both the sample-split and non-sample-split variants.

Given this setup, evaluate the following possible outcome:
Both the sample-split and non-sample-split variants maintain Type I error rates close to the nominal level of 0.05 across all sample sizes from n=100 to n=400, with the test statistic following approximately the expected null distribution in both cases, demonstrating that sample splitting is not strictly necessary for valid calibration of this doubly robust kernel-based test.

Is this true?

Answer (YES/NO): NO